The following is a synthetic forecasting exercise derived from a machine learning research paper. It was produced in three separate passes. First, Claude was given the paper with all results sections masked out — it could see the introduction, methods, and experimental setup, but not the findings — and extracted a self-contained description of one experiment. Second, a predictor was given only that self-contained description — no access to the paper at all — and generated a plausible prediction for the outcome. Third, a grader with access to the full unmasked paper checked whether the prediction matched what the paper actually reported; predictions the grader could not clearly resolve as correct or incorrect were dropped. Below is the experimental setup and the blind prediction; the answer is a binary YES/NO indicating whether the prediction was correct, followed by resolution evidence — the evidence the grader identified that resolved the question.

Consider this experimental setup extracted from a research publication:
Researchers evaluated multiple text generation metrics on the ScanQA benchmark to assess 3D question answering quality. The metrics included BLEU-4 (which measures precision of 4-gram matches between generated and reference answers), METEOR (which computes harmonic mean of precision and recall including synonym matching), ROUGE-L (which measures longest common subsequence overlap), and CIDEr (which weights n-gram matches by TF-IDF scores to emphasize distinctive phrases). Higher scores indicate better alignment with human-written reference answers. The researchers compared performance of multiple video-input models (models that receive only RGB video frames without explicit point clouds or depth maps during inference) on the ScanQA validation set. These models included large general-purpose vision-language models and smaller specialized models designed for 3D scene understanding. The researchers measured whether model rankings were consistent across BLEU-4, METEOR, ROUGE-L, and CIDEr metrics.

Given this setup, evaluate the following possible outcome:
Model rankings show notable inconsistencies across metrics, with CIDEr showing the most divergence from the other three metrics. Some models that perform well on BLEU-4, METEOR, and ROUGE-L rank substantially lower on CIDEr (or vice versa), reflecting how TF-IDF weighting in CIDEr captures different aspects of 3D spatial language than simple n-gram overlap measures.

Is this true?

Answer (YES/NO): NO